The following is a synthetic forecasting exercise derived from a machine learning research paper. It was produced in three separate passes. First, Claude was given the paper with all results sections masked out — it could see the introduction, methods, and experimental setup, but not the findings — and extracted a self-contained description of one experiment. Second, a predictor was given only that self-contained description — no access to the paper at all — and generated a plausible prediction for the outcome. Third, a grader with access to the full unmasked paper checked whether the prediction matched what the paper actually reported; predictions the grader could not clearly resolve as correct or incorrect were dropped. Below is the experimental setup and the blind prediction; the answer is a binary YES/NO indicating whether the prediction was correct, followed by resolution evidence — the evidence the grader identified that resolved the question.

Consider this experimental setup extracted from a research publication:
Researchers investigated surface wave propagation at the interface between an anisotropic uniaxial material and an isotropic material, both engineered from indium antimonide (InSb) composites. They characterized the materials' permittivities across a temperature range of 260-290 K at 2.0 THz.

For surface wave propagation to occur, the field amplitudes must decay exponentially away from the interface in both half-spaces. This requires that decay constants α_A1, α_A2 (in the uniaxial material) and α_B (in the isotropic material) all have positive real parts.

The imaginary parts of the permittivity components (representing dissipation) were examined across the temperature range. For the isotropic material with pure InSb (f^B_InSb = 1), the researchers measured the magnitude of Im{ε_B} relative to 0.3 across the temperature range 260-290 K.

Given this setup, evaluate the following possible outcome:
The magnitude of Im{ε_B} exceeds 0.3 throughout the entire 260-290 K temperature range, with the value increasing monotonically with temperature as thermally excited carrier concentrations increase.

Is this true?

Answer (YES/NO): NO